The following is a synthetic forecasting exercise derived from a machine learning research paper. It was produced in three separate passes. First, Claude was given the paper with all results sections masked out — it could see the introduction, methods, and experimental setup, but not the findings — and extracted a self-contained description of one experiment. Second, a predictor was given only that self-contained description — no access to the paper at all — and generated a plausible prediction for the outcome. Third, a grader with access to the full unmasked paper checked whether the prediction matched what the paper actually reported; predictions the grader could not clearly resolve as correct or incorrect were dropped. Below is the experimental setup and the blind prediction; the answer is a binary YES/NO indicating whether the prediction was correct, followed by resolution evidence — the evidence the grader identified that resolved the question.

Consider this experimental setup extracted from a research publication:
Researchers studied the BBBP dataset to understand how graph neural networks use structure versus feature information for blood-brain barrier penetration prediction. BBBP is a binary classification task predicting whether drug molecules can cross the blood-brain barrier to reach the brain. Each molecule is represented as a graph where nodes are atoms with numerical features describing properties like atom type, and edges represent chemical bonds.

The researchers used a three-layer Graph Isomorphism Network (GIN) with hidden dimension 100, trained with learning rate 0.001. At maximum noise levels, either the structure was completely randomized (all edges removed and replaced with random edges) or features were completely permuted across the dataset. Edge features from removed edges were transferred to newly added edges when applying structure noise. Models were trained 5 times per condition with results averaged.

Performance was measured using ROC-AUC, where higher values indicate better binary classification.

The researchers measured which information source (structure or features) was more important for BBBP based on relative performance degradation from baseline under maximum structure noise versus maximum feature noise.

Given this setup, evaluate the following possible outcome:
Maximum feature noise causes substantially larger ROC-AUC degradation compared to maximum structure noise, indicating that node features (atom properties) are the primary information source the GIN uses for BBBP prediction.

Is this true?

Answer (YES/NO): YES